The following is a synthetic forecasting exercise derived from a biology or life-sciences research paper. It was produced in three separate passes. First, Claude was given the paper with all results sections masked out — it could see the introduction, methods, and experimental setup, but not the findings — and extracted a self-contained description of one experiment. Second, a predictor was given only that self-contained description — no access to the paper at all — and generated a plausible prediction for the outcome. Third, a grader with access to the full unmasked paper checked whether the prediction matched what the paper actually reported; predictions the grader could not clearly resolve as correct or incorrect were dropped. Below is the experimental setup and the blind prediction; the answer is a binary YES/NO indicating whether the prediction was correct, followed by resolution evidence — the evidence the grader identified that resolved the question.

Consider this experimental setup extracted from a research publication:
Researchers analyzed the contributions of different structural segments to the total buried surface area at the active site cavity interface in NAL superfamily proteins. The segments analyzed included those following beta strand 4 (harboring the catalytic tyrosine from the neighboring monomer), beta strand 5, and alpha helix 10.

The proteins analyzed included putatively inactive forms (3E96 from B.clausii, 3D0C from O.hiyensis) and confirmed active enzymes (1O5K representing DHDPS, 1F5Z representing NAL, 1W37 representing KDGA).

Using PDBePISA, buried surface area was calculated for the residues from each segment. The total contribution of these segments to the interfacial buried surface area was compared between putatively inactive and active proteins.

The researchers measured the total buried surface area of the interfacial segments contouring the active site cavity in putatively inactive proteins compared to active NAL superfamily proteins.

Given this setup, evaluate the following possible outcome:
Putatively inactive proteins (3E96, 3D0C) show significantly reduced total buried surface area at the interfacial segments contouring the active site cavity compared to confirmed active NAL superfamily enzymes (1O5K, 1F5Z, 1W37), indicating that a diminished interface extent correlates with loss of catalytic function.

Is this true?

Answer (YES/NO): NO